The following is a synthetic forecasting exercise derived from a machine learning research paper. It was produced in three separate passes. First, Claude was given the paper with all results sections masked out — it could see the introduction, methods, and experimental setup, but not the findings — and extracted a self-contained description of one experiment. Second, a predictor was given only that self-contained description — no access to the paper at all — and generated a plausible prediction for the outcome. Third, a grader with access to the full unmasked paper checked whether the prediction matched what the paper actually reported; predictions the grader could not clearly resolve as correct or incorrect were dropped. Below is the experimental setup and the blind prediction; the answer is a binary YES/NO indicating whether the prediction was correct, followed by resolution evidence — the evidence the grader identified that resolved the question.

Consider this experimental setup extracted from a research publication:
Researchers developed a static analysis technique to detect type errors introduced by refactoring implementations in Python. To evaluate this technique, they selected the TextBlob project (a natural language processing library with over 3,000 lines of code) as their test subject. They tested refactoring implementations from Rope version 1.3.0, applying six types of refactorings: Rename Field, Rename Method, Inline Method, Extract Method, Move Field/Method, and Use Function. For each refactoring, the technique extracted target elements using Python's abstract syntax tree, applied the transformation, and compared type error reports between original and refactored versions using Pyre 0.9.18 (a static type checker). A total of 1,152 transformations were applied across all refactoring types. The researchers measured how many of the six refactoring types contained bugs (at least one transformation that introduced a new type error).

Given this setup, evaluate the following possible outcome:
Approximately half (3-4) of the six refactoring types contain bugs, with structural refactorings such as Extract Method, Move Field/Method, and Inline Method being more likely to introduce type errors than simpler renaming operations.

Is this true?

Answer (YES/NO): NO